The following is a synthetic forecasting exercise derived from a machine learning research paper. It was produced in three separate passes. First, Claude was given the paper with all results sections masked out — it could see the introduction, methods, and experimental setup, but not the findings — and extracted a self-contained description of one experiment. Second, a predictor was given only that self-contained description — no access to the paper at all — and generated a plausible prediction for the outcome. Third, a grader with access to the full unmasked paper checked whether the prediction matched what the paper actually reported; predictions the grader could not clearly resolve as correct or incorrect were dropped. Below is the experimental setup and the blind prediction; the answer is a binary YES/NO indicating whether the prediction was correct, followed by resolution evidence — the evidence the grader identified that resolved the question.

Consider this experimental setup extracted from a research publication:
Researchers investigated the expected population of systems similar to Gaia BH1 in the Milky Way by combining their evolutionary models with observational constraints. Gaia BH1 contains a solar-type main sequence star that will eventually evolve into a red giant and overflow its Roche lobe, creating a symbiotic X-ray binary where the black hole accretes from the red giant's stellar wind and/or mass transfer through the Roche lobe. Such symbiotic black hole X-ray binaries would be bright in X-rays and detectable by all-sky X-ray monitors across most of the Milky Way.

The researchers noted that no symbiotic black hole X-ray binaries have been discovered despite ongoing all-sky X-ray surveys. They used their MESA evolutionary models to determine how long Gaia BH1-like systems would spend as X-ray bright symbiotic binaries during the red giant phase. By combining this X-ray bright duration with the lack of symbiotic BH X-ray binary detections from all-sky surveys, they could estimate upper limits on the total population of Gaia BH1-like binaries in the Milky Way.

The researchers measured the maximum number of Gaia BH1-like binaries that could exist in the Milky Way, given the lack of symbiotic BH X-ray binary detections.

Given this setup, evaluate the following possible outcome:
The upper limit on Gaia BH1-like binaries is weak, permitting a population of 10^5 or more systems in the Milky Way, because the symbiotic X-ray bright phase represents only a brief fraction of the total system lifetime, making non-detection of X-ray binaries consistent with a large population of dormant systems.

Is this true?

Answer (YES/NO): NO